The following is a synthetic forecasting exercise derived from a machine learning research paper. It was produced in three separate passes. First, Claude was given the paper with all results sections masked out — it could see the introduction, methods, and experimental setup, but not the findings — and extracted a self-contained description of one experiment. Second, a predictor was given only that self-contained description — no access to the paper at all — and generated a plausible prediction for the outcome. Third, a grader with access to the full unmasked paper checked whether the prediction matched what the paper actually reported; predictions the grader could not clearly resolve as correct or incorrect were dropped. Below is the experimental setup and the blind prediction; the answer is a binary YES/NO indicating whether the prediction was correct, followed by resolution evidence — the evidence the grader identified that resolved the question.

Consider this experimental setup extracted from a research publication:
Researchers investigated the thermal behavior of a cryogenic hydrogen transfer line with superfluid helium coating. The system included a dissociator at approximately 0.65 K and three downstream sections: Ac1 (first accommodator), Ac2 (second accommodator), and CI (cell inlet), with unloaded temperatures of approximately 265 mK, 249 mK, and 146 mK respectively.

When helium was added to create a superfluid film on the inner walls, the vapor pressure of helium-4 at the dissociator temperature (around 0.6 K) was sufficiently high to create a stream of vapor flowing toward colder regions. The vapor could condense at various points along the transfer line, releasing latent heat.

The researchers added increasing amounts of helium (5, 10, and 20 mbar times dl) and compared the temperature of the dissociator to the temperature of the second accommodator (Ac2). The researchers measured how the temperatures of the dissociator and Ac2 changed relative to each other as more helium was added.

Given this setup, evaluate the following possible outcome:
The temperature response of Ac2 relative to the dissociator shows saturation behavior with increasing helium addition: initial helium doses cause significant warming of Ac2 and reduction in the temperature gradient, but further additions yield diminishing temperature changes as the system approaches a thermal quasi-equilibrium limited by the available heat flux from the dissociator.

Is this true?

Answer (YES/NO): NO